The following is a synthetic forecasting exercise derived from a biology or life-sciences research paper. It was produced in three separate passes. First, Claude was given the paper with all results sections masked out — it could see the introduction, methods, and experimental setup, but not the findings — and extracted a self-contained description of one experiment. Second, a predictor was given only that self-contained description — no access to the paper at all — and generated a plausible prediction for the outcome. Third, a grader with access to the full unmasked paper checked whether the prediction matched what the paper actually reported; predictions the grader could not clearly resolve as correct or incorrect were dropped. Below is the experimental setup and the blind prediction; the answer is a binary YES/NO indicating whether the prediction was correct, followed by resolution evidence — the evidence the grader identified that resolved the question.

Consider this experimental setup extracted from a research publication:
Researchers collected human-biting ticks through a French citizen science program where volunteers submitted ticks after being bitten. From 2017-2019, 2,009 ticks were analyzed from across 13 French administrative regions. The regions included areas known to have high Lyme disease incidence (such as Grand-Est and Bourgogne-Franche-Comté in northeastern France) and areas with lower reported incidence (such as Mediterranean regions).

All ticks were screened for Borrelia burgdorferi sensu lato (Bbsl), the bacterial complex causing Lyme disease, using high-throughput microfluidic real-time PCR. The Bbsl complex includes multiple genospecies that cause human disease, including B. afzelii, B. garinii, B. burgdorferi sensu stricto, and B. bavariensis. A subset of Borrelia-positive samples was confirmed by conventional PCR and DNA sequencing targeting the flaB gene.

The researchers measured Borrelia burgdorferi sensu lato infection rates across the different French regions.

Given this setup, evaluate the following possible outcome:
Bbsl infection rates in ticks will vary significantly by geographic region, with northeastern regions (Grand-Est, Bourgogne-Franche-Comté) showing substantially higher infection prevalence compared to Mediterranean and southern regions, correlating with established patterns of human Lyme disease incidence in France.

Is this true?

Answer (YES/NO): YES